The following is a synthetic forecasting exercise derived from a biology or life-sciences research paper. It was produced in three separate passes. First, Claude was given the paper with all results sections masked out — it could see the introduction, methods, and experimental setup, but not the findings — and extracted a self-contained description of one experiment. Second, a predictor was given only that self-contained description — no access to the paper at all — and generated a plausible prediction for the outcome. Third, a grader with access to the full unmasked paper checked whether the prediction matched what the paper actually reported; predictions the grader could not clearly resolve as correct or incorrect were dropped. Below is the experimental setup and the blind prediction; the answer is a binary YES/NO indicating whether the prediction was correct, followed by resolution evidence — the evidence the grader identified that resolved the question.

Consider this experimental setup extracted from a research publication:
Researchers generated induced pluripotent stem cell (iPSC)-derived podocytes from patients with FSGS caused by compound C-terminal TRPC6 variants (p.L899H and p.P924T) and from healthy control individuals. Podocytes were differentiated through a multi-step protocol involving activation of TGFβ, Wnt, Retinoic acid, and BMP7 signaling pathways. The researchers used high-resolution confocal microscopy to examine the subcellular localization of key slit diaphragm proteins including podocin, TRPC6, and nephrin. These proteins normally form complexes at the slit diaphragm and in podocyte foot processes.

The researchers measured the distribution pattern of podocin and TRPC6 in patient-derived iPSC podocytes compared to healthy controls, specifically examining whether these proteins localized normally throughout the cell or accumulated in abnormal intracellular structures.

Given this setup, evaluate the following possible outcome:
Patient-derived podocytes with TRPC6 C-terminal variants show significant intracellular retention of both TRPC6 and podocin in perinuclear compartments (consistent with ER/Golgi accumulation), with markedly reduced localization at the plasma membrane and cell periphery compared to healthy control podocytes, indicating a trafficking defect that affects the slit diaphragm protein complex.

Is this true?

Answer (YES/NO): NO